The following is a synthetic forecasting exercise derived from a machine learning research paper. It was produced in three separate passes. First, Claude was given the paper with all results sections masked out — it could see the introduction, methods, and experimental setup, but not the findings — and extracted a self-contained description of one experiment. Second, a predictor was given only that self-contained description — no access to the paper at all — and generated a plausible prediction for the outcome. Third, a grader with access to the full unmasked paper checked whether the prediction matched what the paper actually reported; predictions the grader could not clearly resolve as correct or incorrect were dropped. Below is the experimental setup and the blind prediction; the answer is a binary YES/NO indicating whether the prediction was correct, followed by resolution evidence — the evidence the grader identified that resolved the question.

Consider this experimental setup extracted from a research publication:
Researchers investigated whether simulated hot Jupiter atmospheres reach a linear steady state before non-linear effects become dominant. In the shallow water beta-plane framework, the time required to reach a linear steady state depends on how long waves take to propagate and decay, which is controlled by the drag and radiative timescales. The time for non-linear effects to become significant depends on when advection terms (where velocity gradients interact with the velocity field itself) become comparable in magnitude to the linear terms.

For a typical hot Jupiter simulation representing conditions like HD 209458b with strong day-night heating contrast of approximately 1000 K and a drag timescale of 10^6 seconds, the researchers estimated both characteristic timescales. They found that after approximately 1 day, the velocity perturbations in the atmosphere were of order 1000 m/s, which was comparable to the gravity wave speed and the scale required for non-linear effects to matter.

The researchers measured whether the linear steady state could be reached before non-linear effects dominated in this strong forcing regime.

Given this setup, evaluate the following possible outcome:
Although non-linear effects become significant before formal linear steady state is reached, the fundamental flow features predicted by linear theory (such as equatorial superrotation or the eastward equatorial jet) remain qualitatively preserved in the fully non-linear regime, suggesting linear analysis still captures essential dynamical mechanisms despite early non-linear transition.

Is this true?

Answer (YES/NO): NO